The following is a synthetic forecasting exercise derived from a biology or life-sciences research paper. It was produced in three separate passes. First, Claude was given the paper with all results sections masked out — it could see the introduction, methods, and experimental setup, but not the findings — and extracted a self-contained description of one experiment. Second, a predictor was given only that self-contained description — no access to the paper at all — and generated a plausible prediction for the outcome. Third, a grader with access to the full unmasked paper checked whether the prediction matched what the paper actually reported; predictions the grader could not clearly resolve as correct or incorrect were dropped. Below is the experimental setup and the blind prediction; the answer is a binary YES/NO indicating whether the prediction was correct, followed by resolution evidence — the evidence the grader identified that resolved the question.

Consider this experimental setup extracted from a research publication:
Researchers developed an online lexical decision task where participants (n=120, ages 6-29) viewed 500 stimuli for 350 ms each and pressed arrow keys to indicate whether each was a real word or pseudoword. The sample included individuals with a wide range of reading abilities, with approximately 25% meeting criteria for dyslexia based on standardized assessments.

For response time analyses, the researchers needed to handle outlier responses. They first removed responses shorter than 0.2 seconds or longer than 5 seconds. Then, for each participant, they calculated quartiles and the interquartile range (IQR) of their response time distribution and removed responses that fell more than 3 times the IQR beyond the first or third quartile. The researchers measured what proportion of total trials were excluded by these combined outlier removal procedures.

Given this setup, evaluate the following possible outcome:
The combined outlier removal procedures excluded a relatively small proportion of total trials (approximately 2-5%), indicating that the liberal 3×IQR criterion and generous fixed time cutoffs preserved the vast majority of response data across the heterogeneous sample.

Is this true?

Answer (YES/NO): YES